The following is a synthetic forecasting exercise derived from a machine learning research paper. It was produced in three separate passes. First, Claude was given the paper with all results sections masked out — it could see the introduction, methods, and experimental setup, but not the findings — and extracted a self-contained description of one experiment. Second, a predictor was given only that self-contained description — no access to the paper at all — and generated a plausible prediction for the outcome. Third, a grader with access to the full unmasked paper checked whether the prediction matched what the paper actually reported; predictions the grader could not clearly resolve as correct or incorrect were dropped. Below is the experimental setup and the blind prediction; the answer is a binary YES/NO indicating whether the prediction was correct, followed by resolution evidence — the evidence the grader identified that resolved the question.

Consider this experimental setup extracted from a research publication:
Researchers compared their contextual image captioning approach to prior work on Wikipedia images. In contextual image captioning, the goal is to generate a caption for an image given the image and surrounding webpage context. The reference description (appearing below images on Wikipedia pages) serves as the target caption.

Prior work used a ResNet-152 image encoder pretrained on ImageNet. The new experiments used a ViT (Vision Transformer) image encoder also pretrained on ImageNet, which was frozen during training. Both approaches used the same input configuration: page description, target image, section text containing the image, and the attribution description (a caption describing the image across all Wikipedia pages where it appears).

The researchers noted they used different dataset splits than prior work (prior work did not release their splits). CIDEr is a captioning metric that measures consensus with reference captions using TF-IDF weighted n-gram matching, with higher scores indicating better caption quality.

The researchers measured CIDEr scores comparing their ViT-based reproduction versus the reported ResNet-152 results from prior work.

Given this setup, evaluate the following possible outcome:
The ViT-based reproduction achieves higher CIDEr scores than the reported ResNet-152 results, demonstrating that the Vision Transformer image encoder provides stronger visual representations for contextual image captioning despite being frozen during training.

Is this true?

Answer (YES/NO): NO